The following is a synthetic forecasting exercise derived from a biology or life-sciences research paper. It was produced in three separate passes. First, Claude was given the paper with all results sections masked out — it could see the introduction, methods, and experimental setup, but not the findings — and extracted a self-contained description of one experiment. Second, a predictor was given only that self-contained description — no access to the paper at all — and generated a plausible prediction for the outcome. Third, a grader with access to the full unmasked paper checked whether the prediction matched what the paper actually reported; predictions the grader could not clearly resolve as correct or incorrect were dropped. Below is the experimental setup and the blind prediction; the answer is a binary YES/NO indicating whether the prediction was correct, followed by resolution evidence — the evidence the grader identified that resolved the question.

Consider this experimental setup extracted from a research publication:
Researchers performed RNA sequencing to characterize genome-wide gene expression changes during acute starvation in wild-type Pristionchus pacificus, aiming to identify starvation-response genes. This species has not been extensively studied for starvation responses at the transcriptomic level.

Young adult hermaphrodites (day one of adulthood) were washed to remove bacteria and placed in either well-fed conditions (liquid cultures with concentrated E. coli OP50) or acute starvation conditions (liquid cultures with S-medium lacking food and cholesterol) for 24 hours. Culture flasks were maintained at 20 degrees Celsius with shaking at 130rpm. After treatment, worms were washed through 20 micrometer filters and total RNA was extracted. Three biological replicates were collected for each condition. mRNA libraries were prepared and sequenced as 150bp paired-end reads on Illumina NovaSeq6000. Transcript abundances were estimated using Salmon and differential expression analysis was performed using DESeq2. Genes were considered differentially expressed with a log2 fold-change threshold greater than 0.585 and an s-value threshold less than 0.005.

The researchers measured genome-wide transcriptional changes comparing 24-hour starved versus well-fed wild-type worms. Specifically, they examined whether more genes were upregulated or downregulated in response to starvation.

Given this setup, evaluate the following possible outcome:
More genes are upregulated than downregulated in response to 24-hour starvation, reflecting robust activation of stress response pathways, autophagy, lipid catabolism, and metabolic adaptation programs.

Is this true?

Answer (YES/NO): NO